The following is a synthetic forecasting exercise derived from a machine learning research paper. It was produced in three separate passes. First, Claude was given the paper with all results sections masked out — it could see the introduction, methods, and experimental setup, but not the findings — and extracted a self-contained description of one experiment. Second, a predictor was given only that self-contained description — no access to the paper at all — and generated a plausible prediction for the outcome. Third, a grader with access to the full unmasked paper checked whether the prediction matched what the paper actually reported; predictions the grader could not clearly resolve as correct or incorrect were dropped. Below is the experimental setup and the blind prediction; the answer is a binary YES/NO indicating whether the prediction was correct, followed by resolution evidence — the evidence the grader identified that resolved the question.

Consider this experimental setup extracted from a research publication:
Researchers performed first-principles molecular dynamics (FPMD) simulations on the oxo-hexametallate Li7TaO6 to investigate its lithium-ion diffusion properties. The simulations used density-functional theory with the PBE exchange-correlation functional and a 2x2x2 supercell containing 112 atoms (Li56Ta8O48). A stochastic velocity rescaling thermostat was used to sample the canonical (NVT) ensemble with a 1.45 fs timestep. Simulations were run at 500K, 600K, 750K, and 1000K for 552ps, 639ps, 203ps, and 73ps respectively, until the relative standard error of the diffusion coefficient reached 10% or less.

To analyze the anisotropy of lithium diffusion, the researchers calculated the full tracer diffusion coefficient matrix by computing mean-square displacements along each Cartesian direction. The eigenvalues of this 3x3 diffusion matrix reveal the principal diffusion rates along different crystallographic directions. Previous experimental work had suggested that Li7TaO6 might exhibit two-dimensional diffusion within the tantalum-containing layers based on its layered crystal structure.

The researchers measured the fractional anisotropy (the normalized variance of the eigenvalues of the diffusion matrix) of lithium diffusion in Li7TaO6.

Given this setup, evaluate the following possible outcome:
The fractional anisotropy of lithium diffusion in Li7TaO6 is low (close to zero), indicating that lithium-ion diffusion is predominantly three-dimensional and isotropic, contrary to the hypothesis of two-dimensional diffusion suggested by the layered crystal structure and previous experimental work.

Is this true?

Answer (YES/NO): NO